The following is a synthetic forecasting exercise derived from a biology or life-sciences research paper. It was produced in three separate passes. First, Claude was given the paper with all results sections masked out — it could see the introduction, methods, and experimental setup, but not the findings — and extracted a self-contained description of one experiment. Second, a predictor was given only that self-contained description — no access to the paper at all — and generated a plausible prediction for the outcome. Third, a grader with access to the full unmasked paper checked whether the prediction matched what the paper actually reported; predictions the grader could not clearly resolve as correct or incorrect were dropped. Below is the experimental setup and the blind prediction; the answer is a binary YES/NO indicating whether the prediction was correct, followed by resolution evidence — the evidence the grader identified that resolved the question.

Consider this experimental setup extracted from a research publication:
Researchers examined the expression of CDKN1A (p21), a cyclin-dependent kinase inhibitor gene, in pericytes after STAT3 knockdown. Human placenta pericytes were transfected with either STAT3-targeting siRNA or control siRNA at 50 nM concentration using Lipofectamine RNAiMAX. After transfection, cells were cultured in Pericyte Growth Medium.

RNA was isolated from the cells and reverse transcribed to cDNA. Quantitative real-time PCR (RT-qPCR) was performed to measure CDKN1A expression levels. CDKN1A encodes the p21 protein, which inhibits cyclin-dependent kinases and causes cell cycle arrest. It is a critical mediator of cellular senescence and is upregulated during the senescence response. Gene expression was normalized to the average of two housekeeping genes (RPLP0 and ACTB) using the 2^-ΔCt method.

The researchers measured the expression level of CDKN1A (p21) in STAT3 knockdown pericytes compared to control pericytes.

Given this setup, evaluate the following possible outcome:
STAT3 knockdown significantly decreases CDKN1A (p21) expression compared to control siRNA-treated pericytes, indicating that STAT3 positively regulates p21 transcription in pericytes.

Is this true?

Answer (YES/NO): NO